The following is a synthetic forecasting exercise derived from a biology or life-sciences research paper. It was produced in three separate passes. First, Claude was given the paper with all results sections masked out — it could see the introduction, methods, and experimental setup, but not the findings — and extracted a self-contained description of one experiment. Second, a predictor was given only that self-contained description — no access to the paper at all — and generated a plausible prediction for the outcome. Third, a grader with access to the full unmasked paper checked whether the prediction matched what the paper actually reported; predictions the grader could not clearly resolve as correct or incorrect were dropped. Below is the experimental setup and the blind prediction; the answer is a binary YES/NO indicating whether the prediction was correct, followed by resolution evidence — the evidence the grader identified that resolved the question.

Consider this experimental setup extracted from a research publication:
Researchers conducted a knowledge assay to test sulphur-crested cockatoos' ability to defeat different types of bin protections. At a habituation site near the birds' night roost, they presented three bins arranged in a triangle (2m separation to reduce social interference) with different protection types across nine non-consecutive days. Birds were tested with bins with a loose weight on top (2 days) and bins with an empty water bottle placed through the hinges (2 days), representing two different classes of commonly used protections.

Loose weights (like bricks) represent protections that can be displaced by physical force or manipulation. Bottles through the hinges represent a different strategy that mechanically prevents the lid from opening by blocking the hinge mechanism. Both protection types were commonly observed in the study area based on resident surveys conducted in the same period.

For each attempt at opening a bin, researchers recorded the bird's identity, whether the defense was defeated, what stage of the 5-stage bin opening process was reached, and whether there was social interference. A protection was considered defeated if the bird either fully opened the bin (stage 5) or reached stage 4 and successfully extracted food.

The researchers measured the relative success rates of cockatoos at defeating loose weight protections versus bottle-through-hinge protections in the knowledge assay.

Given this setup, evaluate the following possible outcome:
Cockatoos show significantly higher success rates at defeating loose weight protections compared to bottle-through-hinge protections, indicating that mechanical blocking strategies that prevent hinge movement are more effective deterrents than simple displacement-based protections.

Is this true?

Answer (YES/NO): YES